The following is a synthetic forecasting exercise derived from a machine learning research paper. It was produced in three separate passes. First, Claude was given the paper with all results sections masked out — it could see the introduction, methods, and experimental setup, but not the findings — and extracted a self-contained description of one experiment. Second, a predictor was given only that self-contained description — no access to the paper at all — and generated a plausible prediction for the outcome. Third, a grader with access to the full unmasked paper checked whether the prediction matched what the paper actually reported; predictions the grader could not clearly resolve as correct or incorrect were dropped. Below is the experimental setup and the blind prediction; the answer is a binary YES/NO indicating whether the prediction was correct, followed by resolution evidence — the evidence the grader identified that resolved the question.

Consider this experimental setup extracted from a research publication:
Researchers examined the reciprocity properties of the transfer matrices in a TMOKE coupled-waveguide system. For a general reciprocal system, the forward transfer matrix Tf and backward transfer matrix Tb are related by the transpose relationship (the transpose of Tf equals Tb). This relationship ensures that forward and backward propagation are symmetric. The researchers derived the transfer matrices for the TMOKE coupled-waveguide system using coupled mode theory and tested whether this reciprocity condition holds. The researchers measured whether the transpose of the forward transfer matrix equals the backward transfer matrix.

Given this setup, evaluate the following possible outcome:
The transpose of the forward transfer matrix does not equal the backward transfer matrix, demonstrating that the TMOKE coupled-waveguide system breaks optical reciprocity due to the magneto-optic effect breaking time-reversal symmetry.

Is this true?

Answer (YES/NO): YES